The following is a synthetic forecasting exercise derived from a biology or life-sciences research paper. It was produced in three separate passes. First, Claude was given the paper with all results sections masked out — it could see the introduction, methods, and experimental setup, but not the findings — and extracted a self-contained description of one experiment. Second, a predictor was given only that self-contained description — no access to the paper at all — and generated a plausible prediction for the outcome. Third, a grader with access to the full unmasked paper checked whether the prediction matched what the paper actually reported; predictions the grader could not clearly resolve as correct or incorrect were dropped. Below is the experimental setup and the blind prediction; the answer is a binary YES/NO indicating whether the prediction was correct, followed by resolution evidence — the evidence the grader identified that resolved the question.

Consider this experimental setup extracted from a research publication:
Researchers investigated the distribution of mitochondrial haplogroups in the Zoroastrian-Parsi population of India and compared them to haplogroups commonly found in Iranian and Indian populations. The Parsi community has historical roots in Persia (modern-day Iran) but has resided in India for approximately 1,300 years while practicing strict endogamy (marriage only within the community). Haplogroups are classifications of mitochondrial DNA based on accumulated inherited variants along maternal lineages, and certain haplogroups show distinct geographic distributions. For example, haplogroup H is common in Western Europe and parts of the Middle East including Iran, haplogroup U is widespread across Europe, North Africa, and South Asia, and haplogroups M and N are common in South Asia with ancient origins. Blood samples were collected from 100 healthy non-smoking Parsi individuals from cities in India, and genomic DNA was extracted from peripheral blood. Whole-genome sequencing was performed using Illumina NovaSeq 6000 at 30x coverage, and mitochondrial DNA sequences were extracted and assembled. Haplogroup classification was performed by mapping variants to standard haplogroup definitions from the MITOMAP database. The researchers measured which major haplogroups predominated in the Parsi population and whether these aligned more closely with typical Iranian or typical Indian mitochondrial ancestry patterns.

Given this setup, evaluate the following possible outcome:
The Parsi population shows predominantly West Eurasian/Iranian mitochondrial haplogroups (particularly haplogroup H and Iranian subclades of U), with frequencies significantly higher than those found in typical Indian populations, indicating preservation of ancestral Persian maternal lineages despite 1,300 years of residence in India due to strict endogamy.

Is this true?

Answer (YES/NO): NO